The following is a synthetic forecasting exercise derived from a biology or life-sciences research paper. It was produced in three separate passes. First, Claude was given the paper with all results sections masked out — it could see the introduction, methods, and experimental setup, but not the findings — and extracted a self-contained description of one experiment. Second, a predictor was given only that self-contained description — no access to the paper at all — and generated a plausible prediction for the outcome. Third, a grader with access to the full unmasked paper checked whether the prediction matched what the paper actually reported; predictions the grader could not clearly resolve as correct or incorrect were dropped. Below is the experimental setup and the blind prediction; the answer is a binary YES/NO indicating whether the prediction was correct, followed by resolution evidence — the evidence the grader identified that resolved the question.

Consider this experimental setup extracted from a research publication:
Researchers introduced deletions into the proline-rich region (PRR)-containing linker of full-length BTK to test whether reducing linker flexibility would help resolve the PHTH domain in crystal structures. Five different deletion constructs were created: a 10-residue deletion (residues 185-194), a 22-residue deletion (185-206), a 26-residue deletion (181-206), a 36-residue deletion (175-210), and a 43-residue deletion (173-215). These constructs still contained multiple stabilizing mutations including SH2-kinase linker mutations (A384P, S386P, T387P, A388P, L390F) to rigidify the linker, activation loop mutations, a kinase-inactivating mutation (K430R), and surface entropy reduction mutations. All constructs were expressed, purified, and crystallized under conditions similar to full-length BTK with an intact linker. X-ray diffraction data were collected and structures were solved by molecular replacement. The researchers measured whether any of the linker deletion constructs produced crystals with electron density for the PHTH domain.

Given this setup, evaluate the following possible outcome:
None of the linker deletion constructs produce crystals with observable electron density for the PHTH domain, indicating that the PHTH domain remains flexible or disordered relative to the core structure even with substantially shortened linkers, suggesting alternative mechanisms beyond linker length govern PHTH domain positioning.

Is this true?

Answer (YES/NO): YES